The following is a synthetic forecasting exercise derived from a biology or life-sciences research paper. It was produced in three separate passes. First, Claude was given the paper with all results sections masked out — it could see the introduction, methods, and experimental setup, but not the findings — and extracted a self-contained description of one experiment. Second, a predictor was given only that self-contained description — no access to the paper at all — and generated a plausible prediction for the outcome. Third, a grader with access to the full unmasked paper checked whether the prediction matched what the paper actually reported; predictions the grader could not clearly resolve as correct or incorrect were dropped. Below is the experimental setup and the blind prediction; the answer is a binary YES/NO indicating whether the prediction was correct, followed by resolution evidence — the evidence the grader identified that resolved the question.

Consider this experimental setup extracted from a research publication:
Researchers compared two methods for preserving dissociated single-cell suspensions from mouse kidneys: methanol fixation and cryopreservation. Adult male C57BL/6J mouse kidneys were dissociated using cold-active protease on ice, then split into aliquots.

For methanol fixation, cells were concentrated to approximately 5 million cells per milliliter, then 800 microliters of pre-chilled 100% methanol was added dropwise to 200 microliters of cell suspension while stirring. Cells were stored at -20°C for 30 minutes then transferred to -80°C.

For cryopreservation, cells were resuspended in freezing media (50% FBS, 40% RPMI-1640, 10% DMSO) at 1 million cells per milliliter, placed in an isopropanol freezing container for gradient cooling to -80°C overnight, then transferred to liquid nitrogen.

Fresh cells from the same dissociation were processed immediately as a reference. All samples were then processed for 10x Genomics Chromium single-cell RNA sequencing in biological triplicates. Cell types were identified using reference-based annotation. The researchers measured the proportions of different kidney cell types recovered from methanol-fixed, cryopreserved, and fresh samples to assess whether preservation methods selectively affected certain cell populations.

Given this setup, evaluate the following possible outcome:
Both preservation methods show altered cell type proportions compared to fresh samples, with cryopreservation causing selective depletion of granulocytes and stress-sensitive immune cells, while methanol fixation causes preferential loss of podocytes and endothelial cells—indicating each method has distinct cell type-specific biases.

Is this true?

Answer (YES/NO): NO